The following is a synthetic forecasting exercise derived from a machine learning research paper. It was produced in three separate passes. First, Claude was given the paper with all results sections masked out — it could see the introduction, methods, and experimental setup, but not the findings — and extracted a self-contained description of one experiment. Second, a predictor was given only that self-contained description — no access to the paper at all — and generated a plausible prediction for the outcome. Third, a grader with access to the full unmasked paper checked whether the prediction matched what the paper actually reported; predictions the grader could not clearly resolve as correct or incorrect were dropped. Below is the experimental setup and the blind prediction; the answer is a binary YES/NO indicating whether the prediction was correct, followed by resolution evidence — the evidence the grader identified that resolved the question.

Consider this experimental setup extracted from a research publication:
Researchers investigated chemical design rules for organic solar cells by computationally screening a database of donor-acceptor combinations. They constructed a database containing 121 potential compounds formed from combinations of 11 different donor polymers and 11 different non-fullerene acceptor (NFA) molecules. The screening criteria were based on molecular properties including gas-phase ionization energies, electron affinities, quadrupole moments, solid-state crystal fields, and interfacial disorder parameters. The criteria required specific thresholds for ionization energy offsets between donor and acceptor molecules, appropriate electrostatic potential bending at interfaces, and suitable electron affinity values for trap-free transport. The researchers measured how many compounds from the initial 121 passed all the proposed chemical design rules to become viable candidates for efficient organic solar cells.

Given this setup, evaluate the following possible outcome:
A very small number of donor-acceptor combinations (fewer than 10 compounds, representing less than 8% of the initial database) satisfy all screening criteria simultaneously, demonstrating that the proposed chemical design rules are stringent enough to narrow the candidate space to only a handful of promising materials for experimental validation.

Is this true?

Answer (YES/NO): NO